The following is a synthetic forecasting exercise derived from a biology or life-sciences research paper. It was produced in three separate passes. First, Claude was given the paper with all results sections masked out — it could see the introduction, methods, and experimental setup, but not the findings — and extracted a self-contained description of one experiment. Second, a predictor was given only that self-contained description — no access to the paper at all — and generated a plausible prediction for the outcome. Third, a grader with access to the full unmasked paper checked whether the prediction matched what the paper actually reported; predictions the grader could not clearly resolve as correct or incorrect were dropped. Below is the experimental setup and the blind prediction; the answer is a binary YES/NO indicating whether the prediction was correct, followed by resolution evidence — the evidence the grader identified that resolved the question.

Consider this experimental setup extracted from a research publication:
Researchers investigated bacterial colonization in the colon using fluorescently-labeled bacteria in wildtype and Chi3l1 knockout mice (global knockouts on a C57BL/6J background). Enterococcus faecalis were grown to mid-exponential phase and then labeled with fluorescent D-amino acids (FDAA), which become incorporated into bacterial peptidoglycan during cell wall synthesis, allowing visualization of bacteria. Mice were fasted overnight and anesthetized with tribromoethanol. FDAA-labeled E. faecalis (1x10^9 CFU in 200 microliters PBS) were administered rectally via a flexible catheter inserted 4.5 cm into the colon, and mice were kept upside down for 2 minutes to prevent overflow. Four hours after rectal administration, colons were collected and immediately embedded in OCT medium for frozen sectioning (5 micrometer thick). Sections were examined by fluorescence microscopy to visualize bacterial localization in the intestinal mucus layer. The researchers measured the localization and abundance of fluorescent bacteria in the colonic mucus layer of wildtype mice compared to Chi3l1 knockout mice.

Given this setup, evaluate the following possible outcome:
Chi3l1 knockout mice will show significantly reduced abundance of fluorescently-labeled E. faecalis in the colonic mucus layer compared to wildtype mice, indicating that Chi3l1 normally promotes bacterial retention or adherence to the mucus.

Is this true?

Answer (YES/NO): YES